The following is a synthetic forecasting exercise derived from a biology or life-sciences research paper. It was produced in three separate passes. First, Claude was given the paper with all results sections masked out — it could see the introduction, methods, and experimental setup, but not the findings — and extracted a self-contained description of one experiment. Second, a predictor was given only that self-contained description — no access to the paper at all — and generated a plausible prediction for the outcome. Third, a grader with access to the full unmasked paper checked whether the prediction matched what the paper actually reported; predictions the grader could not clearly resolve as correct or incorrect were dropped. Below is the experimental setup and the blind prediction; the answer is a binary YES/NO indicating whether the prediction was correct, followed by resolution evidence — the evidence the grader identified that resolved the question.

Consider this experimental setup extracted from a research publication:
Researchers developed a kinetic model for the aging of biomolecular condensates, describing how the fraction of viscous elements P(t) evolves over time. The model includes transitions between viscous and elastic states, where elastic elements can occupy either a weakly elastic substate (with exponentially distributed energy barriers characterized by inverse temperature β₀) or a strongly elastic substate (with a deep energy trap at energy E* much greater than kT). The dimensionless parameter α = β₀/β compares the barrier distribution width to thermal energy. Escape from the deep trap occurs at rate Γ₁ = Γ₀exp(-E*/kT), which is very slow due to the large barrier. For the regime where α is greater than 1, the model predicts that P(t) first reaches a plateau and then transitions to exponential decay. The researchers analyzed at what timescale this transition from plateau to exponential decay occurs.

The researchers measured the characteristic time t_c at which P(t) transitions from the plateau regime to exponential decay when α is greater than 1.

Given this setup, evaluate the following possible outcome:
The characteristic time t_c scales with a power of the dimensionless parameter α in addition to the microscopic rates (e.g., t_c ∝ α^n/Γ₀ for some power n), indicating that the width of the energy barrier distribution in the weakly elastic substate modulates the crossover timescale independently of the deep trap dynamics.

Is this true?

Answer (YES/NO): NO